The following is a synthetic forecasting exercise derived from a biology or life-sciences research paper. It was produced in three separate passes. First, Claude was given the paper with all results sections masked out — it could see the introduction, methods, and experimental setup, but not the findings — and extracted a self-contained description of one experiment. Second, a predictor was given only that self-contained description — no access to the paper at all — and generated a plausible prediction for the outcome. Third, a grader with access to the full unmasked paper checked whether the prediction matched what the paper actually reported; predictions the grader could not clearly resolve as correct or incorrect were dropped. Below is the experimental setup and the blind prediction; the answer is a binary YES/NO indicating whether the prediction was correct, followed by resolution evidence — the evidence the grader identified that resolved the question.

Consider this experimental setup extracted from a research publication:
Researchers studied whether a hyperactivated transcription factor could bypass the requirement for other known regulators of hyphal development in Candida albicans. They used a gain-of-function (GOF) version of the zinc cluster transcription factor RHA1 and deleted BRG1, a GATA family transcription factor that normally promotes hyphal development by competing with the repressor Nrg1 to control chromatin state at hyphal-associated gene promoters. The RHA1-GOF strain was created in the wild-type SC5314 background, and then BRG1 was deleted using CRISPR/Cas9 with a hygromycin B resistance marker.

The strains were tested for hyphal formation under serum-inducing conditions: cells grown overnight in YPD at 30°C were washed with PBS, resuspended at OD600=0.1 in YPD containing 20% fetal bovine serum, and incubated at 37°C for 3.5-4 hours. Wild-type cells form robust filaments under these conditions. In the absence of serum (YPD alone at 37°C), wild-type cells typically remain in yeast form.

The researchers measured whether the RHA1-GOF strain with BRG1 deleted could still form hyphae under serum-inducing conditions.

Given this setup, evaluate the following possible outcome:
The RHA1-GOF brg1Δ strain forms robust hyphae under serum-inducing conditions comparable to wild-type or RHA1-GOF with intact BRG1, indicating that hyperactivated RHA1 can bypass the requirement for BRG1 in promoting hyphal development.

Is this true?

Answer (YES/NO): YES